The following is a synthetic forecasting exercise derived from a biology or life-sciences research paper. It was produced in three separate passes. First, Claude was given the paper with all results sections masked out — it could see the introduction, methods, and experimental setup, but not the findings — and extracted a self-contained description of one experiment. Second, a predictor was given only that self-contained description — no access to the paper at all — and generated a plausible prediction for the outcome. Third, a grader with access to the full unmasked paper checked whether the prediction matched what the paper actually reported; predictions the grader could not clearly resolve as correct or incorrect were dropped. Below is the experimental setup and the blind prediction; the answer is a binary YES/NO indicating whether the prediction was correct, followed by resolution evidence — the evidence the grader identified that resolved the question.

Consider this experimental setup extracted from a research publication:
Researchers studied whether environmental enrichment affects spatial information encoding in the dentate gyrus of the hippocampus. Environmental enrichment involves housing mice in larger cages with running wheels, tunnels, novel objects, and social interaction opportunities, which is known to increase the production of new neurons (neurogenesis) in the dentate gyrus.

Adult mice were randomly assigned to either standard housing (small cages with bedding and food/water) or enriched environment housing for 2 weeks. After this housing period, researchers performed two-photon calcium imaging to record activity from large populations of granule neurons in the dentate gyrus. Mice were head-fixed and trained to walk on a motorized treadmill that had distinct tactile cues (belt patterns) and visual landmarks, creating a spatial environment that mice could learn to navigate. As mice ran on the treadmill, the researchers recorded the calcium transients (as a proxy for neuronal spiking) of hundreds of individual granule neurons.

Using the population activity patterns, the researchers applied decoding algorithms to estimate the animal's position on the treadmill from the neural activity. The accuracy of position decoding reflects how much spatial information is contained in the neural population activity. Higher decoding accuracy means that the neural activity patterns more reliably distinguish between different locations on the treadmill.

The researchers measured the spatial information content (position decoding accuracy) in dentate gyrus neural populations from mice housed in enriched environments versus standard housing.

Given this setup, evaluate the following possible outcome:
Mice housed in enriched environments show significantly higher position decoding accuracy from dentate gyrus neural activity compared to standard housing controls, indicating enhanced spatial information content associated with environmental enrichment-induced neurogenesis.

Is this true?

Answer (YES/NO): YES